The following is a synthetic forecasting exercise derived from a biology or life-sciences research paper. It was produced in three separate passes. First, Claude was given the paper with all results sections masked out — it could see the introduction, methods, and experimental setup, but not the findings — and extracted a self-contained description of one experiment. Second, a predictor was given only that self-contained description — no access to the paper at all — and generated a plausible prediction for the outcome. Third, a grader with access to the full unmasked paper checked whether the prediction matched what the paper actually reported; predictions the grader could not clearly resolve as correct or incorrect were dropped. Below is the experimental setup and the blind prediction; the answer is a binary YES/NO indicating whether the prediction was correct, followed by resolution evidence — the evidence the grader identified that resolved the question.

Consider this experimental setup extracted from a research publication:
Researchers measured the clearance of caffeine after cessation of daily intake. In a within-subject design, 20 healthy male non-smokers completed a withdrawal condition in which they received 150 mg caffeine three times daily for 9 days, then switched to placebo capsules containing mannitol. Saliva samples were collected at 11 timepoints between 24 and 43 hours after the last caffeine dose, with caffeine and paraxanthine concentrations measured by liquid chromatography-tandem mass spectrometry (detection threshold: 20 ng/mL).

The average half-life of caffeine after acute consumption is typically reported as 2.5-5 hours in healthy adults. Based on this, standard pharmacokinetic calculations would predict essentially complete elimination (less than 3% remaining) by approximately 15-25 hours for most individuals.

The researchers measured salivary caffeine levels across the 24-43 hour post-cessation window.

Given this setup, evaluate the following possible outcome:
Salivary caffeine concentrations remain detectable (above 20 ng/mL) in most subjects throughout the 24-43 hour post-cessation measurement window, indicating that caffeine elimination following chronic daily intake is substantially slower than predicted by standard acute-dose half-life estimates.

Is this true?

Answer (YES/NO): NO